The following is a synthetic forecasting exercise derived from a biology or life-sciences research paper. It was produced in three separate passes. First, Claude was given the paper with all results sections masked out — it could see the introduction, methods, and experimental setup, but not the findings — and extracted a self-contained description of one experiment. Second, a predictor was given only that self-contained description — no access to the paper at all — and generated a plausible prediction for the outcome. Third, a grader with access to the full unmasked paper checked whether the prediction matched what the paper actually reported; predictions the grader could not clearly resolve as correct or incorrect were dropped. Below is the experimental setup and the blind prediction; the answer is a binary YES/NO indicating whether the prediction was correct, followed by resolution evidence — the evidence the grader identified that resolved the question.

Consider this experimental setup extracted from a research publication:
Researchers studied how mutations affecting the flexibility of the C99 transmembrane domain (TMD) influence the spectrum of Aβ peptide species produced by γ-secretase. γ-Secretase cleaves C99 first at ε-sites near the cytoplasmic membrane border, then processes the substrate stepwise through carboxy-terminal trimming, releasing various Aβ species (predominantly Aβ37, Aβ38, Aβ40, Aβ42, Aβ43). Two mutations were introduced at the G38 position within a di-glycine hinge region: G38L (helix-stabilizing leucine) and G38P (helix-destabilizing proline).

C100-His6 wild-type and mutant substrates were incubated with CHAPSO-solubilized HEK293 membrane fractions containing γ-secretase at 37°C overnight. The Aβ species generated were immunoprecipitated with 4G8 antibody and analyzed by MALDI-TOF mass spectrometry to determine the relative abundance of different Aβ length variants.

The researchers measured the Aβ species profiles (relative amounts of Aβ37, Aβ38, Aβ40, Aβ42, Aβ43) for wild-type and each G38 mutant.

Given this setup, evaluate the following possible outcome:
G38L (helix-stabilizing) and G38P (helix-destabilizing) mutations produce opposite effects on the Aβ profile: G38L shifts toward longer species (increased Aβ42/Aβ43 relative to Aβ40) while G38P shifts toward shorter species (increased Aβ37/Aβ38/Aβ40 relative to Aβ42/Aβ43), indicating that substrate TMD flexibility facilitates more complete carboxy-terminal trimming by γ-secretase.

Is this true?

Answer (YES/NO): NO